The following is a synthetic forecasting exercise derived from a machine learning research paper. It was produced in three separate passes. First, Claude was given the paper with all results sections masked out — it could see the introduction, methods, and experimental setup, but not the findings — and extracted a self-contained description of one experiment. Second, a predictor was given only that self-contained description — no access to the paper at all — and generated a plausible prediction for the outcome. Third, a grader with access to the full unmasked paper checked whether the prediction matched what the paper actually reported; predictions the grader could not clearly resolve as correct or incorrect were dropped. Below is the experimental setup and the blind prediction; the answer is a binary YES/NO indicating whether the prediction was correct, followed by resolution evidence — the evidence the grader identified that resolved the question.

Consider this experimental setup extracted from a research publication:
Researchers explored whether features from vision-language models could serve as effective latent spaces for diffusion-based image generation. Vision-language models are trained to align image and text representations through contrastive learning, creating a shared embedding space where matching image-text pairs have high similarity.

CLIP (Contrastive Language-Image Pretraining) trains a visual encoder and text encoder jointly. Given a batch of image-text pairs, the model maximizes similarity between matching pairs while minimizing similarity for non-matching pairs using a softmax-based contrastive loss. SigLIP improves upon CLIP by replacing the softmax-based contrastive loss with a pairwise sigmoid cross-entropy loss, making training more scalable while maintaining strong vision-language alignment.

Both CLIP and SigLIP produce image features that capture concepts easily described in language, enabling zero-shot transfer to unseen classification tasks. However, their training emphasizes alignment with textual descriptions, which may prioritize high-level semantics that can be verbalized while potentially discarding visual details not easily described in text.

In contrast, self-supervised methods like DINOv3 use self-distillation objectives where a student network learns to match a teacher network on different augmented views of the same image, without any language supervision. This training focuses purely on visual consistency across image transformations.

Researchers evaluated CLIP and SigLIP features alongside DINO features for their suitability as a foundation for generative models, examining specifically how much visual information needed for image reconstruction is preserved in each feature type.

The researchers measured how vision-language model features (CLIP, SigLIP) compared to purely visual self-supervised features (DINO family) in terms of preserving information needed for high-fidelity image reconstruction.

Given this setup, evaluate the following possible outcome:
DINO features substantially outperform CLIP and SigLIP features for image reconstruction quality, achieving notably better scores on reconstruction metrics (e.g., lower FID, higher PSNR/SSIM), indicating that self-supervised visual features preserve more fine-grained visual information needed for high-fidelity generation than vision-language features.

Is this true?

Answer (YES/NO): NO